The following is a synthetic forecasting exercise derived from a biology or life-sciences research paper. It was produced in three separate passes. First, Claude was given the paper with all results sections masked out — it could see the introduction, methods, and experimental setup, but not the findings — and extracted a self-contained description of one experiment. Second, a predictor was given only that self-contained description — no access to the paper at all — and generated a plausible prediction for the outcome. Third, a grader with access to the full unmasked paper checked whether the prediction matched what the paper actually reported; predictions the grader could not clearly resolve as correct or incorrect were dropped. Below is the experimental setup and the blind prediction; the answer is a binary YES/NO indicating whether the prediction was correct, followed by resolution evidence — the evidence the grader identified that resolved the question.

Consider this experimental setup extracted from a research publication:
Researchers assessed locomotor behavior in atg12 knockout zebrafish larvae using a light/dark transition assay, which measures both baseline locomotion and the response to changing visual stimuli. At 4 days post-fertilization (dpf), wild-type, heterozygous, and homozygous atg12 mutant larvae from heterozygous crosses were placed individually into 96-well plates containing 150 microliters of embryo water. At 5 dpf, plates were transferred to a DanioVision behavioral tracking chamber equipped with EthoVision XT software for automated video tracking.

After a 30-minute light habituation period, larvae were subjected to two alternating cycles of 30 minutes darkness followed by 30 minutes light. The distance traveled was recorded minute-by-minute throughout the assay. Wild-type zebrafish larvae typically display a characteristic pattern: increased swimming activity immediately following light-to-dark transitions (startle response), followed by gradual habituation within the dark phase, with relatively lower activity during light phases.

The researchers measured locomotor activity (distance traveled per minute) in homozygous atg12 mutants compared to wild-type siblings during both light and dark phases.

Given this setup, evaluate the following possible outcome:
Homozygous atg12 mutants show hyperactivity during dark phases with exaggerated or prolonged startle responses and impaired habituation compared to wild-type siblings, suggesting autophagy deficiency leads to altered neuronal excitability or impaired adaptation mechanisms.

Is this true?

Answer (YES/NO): NO